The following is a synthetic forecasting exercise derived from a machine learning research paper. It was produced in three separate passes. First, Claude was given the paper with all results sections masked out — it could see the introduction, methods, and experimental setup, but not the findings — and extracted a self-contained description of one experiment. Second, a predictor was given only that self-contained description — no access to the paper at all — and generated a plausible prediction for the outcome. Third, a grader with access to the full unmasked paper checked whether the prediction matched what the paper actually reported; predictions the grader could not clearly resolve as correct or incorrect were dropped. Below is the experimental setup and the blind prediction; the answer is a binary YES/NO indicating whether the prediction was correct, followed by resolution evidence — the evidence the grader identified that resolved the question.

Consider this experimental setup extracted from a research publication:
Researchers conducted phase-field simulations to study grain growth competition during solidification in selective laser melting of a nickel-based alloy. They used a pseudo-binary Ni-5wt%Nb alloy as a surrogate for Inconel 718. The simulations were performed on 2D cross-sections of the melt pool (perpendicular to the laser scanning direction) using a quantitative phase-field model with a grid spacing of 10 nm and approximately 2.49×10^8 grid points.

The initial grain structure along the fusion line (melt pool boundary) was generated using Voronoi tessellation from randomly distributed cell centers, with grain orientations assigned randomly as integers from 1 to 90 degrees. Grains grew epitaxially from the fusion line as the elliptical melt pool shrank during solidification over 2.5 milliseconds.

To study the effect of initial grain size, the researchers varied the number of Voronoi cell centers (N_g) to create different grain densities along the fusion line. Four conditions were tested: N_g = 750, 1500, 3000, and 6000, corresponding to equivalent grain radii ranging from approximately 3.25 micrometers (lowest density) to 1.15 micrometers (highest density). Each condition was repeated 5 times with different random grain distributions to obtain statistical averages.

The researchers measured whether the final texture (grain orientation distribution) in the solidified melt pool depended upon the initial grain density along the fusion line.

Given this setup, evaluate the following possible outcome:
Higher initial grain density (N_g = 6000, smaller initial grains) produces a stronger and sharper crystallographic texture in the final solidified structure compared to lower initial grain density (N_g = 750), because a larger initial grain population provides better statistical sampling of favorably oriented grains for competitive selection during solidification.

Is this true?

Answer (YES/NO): NO